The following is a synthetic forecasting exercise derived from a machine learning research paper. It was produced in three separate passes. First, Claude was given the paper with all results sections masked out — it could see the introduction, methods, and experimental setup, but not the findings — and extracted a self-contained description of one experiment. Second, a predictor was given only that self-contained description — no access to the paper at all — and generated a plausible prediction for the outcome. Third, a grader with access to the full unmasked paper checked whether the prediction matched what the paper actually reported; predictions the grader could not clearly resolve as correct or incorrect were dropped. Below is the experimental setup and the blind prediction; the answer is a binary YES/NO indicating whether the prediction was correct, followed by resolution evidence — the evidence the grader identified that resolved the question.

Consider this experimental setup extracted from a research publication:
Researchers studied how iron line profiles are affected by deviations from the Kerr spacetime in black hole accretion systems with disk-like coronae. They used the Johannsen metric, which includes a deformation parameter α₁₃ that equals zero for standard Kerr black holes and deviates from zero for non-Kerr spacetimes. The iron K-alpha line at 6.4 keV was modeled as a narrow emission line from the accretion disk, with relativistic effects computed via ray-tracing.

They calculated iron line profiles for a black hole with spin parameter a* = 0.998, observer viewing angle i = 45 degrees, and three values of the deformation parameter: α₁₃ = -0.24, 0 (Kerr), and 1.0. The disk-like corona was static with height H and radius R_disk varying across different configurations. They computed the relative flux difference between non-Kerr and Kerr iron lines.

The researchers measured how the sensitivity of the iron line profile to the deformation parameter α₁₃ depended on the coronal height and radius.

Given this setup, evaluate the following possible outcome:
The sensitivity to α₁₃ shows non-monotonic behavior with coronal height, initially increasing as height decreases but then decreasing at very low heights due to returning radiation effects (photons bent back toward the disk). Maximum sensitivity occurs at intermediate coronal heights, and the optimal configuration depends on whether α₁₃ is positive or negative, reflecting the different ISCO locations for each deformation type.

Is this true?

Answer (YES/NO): NO